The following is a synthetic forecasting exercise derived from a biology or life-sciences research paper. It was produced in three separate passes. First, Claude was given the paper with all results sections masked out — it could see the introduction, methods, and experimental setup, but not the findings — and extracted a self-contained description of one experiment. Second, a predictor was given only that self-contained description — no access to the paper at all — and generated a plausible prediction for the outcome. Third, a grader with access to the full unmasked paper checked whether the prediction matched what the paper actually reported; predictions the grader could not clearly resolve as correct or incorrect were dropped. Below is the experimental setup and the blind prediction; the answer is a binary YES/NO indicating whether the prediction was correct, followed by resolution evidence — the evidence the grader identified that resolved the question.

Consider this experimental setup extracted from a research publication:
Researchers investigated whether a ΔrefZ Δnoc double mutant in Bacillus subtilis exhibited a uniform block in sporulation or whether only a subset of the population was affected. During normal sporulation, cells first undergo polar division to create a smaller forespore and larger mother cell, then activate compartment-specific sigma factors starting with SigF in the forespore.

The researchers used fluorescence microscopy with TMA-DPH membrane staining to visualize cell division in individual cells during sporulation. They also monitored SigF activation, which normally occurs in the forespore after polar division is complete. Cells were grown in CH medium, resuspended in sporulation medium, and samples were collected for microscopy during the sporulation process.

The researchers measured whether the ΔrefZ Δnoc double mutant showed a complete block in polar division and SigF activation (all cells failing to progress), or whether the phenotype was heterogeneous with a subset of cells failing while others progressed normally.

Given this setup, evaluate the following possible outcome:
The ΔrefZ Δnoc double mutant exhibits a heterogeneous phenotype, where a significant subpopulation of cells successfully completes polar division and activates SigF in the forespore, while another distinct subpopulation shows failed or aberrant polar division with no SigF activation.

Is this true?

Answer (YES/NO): NO